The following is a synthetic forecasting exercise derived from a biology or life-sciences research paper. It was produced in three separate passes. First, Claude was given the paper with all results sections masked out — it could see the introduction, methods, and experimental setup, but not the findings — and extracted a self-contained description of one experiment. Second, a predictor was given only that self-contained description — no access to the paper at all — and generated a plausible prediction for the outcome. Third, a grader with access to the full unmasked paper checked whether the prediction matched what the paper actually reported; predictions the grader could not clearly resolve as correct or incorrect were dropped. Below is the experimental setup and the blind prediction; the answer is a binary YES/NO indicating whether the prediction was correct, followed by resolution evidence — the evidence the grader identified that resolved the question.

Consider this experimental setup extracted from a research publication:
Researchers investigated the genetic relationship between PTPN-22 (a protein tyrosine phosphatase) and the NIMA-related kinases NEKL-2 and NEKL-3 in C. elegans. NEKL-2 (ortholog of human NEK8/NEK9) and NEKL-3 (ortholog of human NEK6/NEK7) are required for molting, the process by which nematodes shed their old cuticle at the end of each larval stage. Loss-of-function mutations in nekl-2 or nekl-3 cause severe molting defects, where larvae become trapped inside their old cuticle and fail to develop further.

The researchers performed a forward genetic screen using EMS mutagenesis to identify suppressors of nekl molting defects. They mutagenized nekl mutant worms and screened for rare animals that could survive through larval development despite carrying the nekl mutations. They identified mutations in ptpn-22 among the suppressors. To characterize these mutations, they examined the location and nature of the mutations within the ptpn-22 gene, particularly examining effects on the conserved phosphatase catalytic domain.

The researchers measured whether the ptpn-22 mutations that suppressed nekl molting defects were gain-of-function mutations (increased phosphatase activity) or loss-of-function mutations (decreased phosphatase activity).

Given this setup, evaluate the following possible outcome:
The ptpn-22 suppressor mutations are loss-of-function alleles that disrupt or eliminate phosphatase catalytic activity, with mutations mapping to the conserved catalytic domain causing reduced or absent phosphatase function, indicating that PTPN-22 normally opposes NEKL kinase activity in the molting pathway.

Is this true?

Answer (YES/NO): NO